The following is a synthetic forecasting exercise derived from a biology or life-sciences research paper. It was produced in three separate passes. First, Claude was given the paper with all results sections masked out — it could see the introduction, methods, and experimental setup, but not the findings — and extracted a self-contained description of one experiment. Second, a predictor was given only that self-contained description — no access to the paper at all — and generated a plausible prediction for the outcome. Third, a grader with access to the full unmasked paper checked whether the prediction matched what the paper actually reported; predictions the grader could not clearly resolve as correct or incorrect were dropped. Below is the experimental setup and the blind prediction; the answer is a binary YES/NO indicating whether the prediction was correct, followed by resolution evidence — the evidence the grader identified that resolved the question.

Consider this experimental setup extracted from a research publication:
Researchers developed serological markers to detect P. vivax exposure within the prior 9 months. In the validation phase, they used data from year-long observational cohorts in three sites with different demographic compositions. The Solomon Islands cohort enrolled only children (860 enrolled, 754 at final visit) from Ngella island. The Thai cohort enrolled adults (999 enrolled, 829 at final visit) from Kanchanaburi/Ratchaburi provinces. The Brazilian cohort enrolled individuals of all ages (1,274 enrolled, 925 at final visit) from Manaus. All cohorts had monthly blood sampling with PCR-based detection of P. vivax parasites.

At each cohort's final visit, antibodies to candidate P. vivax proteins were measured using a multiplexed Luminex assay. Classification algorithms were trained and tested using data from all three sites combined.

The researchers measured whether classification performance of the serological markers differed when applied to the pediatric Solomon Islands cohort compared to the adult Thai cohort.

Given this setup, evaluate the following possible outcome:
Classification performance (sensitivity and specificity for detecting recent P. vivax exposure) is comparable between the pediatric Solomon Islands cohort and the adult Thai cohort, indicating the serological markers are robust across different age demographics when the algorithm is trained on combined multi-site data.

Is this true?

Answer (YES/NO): YES